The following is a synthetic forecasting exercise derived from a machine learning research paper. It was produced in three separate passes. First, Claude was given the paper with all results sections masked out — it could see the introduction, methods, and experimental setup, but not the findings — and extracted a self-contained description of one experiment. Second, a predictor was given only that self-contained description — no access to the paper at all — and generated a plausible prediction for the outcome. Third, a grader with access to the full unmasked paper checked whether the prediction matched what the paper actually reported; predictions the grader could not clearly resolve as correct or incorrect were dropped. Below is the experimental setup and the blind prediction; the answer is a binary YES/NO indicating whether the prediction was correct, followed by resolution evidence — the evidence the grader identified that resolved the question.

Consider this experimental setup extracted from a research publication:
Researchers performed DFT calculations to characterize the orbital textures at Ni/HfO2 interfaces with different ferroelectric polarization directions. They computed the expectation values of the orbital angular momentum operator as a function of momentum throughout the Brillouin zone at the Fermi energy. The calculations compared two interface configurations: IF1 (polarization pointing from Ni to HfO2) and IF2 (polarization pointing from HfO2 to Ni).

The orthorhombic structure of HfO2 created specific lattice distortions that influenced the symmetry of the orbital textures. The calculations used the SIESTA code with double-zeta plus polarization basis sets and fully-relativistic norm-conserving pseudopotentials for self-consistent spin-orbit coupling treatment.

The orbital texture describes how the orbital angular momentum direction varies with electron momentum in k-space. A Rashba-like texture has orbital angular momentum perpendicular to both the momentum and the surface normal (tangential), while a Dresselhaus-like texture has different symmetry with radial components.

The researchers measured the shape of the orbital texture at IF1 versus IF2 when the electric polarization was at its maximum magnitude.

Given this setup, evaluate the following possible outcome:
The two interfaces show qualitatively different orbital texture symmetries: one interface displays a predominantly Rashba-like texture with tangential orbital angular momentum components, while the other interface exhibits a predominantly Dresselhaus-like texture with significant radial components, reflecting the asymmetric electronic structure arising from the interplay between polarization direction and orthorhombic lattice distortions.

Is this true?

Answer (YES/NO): YES